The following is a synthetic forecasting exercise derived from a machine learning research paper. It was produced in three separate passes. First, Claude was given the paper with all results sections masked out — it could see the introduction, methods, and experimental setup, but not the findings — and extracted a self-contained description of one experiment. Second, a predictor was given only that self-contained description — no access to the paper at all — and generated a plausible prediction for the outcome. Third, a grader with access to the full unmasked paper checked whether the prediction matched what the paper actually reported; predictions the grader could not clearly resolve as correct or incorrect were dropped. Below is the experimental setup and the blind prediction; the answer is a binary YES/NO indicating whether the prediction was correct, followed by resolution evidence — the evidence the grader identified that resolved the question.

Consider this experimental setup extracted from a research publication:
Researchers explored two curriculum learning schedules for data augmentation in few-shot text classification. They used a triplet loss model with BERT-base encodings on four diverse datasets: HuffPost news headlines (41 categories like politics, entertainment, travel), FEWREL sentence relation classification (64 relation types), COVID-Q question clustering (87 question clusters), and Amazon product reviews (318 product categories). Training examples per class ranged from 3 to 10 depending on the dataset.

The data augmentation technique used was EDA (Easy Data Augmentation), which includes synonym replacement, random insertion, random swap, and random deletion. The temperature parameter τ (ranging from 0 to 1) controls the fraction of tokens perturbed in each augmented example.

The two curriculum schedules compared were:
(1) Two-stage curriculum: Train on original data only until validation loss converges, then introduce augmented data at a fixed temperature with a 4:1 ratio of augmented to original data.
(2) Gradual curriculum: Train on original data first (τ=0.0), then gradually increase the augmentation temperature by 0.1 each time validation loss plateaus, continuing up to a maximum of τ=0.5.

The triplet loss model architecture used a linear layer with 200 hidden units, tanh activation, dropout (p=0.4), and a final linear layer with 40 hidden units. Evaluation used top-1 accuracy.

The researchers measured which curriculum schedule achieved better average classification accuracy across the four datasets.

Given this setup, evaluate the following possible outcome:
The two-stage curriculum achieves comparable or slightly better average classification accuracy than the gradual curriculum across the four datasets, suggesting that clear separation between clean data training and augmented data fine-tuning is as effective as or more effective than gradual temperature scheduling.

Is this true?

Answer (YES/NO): NO